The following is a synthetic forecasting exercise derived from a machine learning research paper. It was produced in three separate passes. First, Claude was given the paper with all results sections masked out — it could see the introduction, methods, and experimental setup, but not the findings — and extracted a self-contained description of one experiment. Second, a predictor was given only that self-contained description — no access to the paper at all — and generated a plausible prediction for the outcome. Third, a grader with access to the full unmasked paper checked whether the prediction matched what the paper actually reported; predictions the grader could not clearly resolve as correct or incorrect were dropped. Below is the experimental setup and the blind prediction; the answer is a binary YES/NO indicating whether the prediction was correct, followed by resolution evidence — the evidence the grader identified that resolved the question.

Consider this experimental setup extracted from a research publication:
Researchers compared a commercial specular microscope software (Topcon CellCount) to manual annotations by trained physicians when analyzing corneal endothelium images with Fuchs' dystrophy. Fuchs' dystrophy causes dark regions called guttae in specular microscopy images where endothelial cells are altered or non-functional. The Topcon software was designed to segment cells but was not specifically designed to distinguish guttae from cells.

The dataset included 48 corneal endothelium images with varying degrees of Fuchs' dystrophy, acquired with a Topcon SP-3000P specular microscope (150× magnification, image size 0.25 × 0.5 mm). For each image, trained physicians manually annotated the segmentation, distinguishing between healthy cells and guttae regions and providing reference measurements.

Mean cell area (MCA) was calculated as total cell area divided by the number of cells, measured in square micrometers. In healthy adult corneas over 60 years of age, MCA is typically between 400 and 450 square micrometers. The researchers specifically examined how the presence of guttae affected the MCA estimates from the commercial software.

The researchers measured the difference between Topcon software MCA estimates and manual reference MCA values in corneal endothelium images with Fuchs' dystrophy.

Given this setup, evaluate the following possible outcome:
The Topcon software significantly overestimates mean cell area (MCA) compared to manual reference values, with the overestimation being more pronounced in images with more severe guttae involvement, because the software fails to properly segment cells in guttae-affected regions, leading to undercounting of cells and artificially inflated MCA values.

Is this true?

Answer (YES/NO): NO